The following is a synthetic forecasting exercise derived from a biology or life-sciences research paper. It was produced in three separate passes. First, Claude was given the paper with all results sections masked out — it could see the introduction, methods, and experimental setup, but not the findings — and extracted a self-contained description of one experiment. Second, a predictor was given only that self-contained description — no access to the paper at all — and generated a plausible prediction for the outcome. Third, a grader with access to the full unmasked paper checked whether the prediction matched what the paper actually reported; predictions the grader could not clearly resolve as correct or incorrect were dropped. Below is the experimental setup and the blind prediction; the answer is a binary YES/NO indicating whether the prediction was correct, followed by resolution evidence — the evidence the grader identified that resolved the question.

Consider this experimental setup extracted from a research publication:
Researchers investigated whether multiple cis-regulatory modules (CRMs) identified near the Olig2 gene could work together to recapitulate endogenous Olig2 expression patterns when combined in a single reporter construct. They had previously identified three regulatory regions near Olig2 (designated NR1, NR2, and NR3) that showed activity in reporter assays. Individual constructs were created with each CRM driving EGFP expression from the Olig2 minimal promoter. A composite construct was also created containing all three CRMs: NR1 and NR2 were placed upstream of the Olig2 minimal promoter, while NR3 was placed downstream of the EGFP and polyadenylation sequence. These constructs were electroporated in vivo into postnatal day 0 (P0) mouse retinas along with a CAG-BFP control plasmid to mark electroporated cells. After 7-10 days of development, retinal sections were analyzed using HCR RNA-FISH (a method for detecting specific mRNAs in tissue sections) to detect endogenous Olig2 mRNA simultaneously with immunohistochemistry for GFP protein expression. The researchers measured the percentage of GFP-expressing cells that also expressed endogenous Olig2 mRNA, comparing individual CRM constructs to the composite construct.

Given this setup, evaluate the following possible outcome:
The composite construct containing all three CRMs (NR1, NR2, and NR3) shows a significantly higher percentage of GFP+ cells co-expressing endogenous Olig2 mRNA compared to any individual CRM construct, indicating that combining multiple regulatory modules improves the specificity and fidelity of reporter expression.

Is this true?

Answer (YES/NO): NO